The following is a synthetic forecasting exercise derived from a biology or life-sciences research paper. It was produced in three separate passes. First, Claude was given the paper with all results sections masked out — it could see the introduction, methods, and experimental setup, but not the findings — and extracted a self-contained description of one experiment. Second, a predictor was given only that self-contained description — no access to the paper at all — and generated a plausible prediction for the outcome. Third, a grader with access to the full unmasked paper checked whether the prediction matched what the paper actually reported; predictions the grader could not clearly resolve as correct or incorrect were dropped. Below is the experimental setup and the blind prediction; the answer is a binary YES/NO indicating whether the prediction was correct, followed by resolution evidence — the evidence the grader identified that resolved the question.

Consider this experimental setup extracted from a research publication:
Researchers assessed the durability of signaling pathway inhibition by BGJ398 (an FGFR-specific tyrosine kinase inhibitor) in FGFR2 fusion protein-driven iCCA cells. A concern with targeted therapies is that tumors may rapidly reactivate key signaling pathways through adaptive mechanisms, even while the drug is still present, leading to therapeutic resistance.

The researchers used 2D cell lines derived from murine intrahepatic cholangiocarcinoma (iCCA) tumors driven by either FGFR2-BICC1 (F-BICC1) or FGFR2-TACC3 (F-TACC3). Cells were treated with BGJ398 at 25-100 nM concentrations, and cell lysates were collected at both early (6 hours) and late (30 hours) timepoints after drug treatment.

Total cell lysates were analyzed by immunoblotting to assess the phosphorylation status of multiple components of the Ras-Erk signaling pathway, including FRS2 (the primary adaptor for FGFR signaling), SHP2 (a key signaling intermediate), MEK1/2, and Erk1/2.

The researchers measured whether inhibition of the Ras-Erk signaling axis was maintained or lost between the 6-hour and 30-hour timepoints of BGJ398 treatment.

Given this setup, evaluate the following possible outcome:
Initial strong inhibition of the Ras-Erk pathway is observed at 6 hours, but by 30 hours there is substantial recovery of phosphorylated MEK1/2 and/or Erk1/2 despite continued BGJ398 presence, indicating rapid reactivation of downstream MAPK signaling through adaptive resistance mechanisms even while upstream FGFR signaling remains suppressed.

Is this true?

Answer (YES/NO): NO